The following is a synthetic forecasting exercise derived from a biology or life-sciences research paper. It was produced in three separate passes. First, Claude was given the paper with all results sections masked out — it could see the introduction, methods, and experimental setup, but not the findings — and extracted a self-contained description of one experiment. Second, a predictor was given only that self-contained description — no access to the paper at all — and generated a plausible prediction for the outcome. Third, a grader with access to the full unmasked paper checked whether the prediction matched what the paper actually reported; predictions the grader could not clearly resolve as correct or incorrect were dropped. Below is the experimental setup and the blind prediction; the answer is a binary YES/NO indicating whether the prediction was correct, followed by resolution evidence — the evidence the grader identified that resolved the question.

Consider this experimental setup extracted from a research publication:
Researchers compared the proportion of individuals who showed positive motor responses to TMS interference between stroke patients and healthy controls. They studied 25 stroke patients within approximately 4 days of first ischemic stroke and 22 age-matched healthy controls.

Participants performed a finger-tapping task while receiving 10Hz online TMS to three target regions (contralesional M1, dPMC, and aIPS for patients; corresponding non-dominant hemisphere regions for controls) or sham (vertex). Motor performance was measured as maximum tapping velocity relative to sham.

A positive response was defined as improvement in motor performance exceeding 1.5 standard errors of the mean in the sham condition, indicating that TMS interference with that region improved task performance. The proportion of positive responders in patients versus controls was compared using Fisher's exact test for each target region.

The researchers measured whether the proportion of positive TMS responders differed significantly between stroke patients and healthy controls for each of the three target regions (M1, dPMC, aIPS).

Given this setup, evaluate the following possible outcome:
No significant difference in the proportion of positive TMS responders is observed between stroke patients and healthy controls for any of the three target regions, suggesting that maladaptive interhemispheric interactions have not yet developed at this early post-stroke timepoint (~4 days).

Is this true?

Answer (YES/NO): NO